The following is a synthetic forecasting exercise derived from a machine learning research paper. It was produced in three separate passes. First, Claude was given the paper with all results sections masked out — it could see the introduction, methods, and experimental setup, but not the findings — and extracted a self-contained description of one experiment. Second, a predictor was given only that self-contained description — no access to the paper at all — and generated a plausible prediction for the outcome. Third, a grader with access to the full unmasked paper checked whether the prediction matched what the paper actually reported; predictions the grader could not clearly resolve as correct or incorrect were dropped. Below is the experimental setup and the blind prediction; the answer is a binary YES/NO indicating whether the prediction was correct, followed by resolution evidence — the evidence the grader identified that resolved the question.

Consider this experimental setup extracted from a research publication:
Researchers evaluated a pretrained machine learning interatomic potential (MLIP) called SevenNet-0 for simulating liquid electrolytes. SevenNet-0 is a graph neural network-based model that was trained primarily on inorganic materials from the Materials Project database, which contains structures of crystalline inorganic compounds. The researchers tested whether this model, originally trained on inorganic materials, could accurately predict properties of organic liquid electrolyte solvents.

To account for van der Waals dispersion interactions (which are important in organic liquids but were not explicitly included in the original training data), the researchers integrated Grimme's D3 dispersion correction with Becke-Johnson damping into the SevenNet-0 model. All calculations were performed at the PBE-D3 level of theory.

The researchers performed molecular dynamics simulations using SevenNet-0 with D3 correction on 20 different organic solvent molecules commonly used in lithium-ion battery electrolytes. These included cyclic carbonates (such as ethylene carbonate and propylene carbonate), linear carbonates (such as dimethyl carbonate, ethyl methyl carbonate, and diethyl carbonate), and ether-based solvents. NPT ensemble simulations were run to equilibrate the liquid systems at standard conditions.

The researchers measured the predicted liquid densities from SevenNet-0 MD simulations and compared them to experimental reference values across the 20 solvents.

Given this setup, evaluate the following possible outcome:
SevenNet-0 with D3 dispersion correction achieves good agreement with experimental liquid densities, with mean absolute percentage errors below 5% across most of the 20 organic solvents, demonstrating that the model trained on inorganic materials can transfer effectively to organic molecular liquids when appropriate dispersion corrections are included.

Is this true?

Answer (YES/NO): NO